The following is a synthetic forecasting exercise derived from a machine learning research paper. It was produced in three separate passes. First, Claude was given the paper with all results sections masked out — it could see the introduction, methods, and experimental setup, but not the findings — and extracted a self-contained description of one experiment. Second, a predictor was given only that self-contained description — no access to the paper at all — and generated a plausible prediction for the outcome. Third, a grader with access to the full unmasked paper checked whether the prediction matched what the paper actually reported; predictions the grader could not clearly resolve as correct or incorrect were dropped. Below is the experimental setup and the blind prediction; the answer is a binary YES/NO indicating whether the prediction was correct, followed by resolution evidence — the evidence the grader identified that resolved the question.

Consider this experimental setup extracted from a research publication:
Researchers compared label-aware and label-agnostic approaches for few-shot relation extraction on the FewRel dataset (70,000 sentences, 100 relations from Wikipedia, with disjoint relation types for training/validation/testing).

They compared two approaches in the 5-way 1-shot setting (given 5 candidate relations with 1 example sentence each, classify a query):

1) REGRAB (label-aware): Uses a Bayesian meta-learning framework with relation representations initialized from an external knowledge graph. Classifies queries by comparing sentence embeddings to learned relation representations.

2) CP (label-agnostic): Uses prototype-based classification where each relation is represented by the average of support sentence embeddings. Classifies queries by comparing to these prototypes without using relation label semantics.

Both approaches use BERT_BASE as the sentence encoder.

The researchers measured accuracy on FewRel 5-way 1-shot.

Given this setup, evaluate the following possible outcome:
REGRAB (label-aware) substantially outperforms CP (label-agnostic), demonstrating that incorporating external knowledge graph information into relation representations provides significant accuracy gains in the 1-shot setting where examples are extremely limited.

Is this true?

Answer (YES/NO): NO